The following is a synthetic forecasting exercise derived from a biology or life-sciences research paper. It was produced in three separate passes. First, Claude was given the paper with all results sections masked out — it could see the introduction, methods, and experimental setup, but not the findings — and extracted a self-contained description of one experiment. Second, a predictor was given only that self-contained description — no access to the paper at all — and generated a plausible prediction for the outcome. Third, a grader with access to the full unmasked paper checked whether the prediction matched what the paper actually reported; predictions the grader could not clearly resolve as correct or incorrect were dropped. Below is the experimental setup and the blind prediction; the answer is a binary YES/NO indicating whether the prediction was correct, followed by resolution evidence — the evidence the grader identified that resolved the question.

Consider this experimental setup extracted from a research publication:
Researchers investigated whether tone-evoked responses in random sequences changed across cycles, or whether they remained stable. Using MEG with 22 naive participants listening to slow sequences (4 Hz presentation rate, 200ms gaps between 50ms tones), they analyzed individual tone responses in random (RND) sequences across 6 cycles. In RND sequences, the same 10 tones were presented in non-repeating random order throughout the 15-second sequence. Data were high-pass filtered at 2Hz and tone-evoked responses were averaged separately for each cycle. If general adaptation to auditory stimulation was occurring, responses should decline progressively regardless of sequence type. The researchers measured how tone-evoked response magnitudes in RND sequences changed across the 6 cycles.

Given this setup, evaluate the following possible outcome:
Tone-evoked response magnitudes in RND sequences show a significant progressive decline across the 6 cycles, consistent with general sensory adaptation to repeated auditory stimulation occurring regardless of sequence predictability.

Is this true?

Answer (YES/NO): NO